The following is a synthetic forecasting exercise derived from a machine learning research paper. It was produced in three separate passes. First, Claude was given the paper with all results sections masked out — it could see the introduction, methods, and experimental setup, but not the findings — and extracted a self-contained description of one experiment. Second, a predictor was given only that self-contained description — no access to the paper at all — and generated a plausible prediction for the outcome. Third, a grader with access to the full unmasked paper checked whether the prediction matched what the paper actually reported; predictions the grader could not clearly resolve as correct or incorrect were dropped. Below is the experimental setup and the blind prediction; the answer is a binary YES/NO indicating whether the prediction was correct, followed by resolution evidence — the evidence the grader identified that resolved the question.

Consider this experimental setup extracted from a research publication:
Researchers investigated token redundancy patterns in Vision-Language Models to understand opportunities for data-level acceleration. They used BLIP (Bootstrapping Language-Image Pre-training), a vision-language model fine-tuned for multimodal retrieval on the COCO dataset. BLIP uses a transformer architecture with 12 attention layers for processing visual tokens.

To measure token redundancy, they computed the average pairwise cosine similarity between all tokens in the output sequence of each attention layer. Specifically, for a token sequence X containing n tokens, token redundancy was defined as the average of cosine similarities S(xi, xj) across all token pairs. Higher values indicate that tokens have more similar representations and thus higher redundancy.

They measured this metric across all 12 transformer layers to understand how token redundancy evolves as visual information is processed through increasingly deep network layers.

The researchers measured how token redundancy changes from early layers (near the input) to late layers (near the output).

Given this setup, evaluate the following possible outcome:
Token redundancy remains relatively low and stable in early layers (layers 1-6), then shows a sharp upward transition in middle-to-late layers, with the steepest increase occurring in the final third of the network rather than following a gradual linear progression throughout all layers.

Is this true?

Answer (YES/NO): NO